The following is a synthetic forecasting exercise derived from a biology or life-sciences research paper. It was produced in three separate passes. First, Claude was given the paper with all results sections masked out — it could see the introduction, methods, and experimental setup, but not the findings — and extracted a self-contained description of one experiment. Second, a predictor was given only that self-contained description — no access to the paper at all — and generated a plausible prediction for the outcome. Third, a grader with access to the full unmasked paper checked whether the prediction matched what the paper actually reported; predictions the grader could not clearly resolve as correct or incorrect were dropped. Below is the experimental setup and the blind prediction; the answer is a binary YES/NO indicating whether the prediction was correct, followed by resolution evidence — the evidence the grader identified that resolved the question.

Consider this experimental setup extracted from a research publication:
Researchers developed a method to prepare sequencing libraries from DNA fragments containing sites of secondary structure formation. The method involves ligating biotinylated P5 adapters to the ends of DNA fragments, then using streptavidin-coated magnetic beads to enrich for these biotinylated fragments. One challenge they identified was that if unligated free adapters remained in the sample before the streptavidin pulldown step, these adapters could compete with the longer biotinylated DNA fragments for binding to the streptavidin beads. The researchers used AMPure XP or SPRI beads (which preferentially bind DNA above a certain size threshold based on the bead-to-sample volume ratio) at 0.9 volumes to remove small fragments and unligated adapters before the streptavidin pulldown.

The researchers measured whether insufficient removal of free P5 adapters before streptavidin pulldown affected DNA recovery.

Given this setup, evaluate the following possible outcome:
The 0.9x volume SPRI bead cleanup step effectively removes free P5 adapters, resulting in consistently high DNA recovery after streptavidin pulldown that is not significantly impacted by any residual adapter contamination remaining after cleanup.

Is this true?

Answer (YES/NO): NO